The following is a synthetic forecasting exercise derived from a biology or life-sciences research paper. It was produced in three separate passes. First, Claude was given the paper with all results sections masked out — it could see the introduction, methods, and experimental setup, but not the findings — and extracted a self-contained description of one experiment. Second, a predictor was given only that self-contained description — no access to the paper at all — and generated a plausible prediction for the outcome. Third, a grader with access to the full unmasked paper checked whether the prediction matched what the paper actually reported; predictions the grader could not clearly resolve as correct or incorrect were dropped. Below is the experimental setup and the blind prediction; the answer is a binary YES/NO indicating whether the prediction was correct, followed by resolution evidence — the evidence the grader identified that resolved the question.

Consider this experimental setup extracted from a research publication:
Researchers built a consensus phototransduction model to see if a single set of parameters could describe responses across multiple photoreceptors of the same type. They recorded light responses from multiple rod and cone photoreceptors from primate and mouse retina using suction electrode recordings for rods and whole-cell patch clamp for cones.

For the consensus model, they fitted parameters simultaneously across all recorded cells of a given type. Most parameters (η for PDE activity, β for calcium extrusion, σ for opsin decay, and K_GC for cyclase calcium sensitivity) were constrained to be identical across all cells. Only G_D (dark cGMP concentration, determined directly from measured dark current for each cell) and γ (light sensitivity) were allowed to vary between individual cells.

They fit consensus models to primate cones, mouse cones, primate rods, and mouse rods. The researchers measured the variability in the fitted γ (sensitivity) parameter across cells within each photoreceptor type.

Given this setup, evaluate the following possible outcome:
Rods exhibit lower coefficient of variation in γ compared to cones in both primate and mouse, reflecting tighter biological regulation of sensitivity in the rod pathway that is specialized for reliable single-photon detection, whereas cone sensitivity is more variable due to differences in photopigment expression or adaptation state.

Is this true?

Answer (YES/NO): NO